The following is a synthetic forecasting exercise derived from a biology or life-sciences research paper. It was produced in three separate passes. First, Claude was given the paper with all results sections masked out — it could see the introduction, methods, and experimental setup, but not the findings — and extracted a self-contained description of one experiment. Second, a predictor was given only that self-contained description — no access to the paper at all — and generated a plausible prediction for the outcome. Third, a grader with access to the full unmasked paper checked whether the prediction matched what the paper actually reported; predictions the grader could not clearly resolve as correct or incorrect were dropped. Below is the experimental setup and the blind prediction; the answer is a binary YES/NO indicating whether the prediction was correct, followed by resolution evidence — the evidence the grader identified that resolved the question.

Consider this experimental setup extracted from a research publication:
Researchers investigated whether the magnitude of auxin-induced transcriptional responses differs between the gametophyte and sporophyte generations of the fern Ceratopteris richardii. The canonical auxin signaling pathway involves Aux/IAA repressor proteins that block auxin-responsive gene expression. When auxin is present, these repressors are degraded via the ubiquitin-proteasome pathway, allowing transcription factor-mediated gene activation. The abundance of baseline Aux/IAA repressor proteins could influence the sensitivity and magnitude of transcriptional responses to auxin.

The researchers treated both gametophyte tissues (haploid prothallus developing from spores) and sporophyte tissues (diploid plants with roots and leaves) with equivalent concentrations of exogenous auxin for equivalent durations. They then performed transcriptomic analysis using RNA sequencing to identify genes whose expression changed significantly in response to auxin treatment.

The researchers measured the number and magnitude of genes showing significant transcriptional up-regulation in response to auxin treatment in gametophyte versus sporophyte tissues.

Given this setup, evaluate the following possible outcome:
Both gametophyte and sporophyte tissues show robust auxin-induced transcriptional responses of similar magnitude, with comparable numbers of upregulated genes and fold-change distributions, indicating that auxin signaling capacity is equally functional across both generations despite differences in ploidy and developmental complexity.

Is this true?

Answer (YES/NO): NO